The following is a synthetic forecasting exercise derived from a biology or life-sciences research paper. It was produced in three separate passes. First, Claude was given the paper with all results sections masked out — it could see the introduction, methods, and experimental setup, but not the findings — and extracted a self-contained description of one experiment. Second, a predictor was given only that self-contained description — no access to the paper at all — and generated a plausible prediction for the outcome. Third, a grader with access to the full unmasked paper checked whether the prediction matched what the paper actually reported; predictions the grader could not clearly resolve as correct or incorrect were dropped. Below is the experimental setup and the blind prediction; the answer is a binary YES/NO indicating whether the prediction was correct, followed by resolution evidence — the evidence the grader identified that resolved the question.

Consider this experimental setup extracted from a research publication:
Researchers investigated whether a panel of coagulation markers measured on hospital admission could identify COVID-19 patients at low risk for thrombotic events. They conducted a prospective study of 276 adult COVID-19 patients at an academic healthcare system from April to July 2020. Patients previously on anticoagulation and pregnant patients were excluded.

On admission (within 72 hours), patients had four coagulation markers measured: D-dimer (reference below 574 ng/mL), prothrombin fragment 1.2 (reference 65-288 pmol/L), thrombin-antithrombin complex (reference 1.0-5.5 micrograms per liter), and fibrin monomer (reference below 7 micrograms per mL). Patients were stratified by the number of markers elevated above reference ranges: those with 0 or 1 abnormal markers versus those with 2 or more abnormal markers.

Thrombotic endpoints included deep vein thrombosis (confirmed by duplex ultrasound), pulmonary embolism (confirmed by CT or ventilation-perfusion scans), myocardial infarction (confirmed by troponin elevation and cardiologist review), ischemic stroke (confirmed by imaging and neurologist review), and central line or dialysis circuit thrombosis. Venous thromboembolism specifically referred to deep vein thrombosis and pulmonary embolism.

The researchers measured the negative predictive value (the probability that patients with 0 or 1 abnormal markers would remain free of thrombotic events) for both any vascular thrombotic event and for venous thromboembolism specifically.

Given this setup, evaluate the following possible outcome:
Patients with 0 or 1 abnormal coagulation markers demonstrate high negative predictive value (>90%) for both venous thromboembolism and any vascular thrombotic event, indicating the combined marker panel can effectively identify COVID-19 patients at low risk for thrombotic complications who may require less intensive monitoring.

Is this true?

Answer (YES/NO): YES